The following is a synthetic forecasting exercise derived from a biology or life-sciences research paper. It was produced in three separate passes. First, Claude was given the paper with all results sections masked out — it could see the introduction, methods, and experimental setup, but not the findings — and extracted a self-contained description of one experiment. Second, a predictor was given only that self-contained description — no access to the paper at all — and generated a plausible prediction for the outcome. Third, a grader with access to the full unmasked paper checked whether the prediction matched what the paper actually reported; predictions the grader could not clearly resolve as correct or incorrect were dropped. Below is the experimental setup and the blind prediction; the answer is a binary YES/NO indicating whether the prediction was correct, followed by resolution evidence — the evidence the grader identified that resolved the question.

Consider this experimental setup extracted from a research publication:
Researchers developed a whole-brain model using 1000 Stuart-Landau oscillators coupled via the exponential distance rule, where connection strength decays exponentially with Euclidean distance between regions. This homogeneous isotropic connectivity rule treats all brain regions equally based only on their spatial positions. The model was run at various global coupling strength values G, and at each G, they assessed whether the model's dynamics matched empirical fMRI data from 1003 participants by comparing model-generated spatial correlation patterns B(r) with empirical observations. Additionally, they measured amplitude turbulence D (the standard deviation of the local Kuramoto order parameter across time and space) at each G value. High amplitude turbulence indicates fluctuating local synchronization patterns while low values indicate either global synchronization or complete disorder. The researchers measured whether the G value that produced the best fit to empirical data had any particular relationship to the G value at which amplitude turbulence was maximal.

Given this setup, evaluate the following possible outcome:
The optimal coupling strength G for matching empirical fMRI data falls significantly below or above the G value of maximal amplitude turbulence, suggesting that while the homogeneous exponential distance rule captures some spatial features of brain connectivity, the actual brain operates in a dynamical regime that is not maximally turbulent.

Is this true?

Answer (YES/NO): NO